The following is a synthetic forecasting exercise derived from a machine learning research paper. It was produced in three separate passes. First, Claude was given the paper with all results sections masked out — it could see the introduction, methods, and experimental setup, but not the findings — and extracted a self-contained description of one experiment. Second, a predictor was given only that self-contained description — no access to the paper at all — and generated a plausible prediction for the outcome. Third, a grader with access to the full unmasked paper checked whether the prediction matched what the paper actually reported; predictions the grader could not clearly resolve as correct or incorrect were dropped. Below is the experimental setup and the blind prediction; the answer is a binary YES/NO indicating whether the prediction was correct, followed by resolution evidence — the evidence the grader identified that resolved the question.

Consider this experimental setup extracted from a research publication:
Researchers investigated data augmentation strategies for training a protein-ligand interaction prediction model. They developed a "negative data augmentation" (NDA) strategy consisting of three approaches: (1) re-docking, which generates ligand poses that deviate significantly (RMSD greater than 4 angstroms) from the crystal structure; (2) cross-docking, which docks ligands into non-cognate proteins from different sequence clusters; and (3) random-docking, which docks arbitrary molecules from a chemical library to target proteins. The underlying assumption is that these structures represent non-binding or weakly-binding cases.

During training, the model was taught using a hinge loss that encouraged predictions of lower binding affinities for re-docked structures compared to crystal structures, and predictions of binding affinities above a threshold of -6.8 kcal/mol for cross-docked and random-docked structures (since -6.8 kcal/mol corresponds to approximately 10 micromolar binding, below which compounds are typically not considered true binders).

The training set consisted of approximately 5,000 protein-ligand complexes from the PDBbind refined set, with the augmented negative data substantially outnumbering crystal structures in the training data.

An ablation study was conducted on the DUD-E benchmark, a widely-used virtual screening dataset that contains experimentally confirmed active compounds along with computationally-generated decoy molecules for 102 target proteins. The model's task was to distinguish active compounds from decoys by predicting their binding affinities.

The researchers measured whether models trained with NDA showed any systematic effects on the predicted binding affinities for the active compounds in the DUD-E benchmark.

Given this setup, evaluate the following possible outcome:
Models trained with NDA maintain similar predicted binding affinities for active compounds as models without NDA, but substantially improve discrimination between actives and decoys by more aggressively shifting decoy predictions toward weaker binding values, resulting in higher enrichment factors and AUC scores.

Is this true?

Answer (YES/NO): NO